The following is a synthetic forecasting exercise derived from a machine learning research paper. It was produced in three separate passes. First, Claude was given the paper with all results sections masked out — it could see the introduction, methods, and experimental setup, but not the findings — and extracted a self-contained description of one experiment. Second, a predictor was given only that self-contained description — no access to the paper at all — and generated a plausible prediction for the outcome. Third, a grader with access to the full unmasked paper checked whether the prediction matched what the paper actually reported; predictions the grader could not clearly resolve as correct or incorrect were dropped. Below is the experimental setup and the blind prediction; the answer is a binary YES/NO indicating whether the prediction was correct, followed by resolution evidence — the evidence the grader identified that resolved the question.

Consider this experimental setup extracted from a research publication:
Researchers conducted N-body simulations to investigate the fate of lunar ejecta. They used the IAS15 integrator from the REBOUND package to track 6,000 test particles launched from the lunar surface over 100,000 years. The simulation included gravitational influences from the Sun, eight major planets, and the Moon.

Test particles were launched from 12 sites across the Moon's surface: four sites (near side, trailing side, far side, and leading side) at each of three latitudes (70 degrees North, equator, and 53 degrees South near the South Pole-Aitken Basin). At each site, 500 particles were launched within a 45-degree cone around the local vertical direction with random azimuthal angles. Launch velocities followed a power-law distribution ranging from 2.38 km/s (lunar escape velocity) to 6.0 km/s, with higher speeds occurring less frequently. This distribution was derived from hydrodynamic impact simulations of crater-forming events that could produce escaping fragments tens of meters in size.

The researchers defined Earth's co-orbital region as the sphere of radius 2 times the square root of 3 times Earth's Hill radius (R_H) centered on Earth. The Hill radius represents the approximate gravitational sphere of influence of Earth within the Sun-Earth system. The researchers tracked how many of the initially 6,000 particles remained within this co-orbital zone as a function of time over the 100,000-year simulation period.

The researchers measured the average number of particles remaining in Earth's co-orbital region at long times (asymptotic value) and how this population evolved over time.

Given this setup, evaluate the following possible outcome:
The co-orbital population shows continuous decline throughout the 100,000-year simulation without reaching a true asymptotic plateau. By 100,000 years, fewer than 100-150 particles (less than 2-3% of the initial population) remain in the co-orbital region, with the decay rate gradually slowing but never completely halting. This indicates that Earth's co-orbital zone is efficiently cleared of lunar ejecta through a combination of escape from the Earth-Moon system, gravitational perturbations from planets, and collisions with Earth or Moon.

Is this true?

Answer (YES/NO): NO